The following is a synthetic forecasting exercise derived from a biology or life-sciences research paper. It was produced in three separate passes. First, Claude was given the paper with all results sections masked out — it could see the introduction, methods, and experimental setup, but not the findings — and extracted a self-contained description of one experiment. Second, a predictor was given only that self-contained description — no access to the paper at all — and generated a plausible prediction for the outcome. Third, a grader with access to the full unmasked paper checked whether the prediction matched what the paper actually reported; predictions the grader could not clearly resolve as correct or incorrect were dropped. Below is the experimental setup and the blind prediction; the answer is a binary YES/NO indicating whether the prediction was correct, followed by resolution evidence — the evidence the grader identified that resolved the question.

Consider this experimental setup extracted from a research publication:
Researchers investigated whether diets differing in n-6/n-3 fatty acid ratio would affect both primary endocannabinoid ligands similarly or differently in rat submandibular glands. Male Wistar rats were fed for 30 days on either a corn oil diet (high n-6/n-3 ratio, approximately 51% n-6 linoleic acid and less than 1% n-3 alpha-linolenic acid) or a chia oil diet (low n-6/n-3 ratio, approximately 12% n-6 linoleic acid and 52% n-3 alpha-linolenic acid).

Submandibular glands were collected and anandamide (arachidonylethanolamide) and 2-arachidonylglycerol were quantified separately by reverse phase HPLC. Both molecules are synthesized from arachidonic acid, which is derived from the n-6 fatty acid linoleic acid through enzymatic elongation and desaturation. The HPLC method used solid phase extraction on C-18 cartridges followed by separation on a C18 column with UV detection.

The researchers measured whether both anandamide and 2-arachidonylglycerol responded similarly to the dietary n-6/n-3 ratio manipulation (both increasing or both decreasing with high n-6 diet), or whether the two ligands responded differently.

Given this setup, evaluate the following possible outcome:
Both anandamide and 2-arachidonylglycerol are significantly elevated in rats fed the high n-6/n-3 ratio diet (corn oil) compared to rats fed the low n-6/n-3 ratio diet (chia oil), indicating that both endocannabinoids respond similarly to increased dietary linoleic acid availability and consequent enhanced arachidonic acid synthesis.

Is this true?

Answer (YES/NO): NO